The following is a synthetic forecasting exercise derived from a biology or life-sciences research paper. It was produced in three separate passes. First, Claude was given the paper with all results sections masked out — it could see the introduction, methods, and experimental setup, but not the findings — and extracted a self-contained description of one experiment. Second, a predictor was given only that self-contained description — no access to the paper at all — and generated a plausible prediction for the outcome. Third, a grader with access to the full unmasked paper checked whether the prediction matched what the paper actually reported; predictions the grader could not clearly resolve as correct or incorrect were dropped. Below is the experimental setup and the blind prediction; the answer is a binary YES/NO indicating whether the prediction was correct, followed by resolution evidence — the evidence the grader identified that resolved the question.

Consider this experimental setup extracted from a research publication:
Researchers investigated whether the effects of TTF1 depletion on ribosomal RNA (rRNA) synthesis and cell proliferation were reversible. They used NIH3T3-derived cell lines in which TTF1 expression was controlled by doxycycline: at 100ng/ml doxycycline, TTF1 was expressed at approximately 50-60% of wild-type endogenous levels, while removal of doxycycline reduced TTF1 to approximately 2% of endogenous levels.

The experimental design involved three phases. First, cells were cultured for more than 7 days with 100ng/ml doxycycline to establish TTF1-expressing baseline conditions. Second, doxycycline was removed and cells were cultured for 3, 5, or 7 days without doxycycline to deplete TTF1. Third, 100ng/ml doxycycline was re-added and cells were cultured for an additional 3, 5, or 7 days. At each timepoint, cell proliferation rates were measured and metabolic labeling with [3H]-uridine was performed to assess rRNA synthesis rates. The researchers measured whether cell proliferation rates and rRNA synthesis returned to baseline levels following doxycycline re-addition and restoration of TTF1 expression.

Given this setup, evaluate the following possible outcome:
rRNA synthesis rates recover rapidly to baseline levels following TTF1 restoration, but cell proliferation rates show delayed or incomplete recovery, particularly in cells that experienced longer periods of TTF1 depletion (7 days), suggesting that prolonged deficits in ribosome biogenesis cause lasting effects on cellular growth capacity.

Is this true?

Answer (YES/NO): NO